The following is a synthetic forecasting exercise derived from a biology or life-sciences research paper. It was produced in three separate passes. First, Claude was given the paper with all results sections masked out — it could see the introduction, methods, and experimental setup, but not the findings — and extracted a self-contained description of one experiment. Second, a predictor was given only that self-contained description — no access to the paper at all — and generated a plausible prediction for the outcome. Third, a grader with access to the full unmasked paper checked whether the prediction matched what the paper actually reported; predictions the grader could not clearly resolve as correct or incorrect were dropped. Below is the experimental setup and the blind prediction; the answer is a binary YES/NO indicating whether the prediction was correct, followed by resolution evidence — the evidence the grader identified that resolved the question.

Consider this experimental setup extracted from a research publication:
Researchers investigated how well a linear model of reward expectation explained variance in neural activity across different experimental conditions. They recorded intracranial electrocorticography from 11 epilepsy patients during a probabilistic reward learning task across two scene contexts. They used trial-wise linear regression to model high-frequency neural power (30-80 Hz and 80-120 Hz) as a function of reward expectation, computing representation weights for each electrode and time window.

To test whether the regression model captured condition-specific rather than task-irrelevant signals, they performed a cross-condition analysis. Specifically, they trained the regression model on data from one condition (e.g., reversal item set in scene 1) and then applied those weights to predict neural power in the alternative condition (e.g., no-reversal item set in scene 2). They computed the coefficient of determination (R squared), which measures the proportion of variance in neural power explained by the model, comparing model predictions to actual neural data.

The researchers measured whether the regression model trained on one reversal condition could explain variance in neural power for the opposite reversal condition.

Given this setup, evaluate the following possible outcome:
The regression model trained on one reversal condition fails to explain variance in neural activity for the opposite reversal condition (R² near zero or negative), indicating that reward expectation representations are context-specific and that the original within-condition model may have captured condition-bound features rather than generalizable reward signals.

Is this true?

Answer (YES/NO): YES